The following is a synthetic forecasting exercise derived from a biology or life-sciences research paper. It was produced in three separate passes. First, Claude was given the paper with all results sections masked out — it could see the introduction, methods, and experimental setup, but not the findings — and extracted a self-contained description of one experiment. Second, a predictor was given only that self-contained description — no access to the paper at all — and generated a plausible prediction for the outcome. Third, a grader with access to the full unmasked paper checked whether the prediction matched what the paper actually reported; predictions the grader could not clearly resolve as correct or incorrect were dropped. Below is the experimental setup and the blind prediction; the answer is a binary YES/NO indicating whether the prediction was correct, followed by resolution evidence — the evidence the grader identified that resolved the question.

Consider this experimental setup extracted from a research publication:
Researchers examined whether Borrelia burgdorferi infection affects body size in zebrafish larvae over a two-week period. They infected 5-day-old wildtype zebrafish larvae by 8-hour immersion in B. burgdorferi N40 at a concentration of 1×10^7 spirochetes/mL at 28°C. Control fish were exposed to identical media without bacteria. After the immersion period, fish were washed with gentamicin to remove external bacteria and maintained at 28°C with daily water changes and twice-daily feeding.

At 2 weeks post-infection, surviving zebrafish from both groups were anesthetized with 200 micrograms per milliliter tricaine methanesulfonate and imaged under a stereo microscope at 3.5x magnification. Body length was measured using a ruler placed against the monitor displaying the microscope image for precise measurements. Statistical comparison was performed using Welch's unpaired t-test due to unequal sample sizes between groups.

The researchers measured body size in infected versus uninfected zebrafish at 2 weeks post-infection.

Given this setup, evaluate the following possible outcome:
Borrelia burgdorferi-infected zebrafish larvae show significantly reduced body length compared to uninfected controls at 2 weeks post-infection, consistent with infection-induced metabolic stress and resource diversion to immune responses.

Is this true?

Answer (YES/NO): YES